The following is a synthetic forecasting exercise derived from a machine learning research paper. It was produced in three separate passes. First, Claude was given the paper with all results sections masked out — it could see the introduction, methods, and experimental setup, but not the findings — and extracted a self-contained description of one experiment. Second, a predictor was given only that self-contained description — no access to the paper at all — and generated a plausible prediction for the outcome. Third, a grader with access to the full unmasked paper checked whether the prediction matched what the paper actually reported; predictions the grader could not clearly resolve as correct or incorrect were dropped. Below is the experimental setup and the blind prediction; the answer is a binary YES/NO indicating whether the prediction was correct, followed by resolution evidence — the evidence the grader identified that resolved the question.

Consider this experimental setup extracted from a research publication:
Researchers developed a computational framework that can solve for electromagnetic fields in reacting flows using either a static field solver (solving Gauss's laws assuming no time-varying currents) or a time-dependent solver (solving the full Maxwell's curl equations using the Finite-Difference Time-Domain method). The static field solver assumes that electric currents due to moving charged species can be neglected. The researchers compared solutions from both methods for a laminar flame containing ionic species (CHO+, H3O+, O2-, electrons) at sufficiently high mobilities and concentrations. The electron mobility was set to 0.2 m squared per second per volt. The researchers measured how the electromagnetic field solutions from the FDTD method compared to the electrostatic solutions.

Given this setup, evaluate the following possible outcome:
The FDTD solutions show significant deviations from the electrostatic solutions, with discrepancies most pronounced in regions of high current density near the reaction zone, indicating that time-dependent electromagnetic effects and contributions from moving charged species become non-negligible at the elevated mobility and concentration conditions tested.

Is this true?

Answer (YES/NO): YES